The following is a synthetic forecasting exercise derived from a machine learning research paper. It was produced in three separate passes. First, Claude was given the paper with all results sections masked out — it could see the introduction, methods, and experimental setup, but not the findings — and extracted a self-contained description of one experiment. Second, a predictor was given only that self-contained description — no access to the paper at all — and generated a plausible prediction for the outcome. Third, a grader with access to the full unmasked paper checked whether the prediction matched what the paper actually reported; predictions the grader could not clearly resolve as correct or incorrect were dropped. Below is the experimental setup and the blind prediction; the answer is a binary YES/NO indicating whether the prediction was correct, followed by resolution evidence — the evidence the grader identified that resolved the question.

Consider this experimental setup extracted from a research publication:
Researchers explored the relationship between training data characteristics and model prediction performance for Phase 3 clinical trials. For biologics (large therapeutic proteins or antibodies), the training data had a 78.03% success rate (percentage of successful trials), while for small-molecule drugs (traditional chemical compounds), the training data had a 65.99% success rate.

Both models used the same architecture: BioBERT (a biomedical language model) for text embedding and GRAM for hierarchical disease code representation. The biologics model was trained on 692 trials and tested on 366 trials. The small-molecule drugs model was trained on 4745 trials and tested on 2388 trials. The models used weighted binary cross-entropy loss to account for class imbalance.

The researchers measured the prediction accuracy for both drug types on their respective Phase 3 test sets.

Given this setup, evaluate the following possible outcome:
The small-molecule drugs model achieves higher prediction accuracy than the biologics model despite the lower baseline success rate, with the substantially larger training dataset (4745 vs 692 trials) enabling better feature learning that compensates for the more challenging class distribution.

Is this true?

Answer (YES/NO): NO